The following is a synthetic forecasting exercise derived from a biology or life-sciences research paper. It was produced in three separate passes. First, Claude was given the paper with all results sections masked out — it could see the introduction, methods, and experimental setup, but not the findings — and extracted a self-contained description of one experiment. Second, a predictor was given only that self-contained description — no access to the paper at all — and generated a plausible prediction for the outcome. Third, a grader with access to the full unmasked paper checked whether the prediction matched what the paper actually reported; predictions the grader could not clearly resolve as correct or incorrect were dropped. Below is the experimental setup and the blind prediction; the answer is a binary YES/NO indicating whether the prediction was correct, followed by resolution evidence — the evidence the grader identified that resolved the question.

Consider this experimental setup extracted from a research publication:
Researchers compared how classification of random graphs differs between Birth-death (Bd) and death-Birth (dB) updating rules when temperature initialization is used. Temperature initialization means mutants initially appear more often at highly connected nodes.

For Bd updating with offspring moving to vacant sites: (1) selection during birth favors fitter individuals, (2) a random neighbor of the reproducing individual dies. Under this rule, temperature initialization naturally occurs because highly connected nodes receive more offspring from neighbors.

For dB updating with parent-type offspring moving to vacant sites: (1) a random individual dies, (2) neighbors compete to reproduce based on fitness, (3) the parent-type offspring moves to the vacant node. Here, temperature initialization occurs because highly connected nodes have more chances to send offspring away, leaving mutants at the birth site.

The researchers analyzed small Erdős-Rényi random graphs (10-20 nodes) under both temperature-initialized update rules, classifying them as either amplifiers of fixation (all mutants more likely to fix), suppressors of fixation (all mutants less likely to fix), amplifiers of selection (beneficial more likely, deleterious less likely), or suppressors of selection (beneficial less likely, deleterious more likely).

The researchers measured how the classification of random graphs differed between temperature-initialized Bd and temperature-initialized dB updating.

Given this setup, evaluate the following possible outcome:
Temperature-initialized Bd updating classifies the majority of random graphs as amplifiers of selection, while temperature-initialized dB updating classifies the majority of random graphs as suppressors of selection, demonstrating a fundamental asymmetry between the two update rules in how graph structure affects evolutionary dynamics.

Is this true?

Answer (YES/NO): NO